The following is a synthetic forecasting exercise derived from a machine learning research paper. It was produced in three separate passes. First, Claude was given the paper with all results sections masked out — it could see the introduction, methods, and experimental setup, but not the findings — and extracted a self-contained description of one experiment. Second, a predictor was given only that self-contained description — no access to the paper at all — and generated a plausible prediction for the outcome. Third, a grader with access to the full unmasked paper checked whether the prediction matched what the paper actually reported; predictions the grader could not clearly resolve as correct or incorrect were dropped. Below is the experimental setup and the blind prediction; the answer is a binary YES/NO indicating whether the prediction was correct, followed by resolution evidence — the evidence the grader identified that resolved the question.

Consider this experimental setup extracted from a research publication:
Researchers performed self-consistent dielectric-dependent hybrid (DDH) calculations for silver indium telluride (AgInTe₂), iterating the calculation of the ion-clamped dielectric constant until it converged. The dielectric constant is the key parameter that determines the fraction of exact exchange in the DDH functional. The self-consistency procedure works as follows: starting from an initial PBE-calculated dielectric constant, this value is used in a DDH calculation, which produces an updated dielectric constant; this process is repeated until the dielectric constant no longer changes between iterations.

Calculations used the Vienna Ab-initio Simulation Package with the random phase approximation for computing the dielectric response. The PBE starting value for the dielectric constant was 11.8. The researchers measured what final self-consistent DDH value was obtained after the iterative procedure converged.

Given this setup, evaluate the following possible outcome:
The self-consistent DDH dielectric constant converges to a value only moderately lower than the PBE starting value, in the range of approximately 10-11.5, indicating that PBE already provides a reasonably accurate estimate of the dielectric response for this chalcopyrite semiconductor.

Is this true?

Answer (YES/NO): NO